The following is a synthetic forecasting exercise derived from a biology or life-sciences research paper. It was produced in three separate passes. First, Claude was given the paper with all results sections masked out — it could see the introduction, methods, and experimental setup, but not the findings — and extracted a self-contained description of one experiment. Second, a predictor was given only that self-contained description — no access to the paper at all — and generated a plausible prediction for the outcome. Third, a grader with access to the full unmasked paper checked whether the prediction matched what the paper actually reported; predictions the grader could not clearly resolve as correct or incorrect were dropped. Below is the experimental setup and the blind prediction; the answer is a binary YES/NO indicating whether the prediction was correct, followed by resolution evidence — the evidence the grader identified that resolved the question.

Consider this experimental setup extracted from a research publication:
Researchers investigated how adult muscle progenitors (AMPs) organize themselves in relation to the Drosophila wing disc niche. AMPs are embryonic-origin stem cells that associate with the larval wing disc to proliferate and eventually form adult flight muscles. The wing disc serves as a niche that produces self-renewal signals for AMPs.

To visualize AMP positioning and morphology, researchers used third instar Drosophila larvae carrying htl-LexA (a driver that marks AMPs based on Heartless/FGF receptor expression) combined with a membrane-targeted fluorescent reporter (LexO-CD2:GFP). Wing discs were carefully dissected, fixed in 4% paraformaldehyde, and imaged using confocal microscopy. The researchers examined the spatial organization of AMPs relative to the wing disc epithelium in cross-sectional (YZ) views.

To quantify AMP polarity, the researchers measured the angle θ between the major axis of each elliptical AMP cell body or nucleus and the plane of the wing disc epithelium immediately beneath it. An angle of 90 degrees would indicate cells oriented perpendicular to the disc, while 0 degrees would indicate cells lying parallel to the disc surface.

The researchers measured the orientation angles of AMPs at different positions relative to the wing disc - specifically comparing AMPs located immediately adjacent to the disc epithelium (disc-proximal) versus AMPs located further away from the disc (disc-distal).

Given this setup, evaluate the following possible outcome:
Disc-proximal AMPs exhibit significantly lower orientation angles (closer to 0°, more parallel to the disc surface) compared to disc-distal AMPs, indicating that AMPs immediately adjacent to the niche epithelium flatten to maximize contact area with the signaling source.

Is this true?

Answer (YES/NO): NO